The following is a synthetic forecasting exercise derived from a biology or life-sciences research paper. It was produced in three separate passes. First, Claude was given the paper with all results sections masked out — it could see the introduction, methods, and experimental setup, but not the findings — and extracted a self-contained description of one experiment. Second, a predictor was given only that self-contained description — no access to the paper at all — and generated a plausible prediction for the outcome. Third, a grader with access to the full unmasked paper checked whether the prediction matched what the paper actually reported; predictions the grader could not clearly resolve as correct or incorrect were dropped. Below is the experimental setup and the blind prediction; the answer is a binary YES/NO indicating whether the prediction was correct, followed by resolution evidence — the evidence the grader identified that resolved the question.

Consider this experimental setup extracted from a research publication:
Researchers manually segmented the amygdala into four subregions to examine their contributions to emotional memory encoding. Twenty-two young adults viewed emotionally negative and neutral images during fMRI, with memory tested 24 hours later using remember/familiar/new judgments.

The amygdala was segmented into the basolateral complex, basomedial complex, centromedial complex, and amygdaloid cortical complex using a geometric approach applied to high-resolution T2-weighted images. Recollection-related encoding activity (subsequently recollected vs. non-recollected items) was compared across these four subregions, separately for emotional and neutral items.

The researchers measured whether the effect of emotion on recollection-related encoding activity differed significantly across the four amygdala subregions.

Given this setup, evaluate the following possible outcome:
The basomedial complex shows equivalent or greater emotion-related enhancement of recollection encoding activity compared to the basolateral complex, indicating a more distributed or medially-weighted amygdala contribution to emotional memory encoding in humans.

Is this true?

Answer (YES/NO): NO